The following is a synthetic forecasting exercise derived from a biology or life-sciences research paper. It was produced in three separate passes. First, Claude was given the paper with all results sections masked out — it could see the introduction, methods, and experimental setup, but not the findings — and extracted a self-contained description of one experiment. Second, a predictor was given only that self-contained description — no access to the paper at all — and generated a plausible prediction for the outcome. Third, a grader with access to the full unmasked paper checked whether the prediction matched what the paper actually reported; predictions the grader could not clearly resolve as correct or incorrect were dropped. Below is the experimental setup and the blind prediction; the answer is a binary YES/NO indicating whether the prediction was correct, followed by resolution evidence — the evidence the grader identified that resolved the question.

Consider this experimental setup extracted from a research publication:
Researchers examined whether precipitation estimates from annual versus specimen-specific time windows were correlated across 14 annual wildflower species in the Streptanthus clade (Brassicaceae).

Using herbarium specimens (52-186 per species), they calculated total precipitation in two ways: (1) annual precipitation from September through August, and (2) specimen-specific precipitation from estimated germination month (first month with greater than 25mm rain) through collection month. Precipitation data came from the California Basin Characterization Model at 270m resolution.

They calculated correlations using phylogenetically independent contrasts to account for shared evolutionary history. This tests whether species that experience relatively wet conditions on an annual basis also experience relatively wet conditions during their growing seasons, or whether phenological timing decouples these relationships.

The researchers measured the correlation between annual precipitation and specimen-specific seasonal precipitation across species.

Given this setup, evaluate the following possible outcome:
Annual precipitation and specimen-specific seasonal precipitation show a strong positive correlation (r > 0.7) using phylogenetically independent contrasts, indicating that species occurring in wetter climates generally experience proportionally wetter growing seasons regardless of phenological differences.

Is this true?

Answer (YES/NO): YES